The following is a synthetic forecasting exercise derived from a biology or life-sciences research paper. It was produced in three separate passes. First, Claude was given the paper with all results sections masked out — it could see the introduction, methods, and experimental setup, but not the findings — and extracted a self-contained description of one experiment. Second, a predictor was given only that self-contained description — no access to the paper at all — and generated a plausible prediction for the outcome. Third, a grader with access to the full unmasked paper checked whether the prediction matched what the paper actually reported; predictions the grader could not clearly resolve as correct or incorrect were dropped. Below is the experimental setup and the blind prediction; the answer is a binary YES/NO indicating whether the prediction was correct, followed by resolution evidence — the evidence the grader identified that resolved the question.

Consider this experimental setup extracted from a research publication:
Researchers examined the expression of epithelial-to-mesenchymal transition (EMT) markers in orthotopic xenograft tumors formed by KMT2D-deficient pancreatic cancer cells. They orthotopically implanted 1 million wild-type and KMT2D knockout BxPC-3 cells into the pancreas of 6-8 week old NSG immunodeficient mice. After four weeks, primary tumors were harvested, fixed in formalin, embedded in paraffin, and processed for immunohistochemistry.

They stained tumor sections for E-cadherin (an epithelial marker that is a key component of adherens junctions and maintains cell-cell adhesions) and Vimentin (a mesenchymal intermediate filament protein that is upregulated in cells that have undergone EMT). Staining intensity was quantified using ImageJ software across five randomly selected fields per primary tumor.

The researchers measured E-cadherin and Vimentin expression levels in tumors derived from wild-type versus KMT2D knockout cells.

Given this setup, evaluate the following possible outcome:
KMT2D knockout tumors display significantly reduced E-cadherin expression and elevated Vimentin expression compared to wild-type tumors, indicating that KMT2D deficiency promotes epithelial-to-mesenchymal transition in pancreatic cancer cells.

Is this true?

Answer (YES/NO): YES